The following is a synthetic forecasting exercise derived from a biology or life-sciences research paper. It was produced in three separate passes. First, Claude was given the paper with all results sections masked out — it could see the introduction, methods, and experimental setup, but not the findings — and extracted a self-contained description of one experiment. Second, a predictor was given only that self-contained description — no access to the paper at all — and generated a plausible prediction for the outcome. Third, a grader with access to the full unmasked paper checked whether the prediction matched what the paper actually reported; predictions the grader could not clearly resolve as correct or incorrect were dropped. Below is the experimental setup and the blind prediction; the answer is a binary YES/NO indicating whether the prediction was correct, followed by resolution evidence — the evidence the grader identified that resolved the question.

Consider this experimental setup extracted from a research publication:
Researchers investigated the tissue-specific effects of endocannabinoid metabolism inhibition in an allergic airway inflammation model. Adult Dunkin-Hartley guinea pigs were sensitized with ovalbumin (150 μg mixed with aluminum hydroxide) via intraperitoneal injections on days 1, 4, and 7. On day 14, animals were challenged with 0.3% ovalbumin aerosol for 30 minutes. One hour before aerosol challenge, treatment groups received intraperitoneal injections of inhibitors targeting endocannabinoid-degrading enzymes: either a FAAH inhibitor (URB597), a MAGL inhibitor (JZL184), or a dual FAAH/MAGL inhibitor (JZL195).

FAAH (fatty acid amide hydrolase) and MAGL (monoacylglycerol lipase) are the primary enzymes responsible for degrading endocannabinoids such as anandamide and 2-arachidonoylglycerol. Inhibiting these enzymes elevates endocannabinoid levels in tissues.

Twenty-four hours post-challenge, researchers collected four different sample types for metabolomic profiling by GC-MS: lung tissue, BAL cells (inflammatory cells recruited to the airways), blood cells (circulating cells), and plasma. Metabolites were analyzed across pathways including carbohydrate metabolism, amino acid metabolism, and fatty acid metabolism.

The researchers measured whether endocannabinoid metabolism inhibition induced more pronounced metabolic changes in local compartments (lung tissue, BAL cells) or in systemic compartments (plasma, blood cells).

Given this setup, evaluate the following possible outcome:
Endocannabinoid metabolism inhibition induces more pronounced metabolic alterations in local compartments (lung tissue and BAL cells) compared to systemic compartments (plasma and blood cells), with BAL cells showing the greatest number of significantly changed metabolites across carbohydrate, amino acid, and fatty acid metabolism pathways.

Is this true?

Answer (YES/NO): NO